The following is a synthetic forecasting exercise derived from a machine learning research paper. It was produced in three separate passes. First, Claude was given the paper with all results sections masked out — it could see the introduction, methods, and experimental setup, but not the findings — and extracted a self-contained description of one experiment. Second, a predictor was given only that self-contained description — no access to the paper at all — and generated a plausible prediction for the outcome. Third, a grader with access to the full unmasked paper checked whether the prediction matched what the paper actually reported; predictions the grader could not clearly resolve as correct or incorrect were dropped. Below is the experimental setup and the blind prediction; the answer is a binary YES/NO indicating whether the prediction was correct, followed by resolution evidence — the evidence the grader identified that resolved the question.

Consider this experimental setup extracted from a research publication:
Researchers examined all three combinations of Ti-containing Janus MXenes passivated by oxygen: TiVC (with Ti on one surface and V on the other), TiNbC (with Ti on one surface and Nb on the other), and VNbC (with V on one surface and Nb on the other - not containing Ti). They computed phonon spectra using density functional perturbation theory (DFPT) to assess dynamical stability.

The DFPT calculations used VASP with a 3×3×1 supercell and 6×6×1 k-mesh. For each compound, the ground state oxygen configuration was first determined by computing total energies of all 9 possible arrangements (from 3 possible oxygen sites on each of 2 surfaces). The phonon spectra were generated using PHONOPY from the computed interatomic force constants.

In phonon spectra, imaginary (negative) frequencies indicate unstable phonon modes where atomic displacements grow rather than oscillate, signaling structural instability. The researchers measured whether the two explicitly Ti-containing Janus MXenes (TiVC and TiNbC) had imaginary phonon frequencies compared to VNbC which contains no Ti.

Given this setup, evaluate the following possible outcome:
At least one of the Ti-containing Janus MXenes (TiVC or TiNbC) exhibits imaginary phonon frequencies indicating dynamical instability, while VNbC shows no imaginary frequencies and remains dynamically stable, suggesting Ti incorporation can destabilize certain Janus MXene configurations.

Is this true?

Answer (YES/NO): YES